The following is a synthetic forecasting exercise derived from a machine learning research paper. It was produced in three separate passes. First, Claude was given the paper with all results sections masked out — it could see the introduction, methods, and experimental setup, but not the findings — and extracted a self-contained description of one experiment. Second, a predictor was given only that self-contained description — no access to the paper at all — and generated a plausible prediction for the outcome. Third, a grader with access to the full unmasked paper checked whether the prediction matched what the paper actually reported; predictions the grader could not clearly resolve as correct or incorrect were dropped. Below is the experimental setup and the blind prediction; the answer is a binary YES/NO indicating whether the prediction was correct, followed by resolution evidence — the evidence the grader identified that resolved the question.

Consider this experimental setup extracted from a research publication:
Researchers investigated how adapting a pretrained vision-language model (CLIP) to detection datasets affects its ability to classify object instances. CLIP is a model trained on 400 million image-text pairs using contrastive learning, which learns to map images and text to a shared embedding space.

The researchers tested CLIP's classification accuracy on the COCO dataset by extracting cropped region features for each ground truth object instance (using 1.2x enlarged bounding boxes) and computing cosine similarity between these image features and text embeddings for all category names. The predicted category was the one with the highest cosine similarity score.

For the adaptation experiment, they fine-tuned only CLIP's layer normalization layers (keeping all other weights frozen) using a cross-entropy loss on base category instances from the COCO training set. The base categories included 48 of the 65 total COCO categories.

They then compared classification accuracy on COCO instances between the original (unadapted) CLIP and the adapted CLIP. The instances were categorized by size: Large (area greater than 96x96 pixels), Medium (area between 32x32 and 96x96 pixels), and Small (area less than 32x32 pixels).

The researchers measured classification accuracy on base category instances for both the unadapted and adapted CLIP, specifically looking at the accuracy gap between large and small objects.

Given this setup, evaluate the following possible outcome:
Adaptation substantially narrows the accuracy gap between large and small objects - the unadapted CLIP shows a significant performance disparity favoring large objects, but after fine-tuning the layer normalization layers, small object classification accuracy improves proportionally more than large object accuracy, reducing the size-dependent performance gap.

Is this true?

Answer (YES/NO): YES